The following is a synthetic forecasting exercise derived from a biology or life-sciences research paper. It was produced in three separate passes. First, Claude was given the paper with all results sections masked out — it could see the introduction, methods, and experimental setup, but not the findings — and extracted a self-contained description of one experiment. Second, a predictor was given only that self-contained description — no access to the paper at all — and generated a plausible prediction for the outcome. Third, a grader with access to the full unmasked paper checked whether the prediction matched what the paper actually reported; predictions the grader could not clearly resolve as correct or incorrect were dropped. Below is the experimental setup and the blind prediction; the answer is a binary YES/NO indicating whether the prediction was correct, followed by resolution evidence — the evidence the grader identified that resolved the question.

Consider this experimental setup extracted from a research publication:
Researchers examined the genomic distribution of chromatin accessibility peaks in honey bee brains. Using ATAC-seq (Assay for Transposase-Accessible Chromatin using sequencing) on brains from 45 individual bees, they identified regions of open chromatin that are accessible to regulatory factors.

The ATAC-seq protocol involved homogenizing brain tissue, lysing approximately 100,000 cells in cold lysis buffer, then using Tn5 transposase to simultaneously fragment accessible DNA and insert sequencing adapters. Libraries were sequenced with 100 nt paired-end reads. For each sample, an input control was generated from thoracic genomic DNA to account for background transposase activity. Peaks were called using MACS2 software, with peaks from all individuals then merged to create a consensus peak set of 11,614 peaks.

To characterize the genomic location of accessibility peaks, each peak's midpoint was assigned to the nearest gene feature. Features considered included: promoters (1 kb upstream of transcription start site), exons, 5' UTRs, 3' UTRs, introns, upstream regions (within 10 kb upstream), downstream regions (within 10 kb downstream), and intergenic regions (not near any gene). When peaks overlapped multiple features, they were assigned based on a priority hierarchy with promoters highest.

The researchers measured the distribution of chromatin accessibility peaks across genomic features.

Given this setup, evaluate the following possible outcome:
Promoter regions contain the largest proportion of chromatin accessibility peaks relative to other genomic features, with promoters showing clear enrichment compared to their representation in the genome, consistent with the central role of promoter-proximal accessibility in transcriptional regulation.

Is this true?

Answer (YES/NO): NO